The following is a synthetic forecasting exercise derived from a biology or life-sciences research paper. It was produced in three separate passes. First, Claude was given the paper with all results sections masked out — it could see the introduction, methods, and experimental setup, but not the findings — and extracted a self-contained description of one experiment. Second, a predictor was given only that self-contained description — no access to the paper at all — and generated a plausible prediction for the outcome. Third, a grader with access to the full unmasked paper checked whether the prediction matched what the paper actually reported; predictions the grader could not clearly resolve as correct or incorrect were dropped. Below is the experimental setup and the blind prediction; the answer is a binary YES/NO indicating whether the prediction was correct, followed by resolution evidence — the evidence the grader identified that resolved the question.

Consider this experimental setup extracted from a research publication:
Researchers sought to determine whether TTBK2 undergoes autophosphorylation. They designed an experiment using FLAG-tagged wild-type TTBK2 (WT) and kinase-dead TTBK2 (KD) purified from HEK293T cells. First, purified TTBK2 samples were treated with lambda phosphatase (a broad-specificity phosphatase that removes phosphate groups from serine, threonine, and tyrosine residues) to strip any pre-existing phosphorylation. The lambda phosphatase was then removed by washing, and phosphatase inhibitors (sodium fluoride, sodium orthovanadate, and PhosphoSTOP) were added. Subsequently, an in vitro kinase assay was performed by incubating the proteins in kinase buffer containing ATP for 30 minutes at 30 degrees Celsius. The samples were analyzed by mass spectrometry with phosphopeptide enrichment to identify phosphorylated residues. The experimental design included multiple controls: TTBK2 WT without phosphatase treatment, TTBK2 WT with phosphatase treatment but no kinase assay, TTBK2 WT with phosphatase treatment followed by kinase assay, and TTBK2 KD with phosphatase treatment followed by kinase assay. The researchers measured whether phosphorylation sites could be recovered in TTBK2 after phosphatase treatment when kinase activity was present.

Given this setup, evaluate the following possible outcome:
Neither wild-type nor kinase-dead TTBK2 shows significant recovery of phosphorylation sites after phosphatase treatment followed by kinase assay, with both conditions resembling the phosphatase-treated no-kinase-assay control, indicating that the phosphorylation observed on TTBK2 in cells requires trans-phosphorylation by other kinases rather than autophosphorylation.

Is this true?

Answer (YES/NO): NO